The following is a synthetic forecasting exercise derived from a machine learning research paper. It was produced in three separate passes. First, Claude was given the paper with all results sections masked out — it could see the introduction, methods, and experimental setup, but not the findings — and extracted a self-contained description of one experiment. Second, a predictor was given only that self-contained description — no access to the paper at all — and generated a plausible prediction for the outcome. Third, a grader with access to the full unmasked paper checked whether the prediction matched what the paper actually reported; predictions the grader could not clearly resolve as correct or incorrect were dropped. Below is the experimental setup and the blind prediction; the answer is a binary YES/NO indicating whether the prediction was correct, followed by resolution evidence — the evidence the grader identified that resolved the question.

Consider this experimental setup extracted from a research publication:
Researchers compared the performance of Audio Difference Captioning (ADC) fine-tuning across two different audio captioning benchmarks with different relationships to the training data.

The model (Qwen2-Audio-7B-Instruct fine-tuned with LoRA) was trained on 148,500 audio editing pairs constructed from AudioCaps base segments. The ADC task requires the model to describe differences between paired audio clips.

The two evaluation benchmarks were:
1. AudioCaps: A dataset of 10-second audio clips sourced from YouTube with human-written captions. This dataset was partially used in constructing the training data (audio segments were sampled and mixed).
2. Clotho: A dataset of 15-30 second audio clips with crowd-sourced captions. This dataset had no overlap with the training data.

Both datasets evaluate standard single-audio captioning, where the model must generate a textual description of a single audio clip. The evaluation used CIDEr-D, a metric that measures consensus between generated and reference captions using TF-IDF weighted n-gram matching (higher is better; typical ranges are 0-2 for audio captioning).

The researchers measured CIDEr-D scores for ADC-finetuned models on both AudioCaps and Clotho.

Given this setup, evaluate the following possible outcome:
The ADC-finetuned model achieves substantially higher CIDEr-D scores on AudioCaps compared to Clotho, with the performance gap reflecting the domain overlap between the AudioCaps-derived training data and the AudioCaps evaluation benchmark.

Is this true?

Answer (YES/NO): NO